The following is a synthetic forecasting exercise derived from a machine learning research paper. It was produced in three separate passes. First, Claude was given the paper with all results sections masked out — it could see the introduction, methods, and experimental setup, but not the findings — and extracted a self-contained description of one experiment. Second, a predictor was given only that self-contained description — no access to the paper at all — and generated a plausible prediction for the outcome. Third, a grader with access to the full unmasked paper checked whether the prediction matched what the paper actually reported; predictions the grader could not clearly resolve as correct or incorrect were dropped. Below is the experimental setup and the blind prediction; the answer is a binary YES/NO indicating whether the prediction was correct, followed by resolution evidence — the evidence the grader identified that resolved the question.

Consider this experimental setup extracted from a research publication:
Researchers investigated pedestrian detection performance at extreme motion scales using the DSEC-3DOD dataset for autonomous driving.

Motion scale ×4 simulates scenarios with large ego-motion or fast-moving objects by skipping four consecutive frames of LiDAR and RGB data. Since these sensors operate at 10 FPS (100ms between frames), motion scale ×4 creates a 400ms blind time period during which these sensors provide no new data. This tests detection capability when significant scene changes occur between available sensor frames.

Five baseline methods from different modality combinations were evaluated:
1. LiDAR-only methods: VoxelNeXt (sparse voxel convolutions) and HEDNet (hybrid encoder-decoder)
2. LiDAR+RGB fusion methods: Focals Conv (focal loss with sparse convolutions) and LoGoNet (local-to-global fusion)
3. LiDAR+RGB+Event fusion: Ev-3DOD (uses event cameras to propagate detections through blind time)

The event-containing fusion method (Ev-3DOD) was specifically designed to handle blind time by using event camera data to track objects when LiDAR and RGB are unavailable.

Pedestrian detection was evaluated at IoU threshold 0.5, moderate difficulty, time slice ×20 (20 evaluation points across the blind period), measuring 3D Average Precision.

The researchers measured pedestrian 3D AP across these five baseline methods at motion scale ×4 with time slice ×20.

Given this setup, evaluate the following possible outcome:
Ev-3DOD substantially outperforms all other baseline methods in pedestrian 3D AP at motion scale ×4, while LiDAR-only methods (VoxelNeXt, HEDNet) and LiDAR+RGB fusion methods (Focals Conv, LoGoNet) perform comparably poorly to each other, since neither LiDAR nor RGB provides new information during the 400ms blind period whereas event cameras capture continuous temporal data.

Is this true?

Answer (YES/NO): NO